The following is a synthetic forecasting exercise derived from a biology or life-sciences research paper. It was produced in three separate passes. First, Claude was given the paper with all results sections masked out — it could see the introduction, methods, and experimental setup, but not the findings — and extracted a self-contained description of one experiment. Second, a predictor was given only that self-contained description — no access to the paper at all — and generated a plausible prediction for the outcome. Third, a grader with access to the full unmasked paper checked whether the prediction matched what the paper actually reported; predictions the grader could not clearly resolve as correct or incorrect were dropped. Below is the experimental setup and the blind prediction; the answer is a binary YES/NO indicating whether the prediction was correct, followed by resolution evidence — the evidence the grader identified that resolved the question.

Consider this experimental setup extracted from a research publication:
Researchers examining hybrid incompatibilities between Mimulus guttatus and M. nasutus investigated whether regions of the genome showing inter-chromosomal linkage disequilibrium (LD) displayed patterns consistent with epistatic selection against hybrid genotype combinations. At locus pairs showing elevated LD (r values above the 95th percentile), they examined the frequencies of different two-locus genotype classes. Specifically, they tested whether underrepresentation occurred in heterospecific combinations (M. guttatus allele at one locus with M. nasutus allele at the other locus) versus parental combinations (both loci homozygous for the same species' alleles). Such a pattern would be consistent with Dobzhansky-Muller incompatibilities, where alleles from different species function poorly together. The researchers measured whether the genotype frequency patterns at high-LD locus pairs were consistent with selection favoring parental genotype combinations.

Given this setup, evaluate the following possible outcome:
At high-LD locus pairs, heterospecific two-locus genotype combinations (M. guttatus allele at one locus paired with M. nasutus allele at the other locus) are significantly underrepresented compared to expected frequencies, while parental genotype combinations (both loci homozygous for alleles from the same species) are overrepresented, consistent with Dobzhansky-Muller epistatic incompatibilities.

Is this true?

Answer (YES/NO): YES